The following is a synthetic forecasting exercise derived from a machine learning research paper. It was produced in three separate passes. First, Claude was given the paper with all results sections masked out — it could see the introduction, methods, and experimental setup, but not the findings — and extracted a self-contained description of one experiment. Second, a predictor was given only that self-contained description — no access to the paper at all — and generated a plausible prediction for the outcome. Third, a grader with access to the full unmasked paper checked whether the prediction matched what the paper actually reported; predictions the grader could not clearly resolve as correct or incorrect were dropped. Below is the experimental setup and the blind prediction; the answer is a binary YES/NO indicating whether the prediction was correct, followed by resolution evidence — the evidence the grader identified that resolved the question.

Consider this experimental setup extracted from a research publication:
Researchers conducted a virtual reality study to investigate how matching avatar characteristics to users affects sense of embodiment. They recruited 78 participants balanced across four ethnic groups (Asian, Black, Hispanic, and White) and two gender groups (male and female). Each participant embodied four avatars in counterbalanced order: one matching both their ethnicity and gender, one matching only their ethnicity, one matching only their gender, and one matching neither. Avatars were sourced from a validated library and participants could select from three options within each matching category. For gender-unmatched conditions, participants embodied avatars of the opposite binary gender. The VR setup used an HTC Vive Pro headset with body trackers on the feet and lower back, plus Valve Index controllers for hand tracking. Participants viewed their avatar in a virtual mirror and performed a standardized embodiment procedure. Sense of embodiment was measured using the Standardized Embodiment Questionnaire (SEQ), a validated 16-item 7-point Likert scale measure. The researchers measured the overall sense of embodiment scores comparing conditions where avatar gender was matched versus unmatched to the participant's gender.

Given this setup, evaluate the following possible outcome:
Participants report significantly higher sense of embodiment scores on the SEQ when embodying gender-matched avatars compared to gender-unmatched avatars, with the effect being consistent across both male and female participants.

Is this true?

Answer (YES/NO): YES